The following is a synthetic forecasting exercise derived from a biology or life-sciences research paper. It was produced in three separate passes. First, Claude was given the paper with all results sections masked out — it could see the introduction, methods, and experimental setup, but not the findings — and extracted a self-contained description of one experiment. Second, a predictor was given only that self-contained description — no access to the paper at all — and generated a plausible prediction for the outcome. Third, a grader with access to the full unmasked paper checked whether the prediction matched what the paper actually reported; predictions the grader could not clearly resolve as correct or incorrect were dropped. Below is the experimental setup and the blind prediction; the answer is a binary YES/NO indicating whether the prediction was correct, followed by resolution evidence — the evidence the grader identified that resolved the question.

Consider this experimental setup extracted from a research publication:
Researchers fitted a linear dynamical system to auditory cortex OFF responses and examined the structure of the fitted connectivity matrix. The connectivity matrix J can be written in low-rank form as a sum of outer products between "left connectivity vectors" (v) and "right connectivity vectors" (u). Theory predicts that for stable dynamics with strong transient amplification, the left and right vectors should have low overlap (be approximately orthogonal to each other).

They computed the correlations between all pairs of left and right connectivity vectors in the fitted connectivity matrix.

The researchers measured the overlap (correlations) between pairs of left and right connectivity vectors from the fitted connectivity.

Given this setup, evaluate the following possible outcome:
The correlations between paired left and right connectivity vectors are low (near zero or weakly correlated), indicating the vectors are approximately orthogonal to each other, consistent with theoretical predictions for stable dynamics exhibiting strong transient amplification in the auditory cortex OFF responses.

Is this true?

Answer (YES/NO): YES